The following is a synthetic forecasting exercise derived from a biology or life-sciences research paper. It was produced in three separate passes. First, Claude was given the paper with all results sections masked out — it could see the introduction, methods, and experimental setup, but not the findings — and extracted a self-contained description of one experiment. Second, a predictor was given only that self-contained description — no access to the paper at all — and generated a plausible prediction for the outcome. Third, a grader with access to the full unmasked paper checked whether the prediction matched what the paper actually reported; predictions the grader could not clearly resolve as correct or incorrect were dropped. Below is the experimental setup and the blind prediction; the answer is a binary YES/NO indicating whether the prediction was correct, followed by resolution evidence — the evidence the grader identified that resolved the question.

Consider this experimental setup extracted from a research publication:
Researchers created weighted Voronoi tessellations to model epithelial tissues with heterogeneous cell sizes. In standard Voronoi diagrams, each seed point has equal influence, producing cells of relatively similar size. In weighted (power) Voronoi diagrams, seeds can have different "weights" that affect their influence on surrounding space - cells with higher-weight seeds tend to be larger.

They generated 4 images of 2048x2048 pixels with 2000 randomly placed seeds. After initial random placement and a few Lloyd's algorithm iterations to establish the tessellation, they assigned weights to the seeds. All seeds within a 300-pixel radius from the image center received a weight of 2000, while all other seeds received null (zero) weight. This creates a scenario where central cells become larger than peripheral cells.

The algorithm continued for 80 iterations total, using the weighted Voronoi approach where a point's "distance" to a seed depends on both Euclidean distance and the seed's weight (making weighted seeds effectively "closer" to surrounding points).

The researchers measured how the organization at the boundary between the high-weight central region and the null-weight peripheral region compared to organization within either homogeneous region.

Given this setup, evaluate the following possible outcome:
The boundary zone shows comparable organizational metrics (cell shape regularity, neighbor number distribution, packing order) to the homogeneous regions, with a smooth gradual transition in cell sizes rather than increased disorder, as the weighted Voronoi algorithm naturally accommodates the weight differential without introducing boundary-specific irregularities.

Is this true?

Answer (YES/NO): NO